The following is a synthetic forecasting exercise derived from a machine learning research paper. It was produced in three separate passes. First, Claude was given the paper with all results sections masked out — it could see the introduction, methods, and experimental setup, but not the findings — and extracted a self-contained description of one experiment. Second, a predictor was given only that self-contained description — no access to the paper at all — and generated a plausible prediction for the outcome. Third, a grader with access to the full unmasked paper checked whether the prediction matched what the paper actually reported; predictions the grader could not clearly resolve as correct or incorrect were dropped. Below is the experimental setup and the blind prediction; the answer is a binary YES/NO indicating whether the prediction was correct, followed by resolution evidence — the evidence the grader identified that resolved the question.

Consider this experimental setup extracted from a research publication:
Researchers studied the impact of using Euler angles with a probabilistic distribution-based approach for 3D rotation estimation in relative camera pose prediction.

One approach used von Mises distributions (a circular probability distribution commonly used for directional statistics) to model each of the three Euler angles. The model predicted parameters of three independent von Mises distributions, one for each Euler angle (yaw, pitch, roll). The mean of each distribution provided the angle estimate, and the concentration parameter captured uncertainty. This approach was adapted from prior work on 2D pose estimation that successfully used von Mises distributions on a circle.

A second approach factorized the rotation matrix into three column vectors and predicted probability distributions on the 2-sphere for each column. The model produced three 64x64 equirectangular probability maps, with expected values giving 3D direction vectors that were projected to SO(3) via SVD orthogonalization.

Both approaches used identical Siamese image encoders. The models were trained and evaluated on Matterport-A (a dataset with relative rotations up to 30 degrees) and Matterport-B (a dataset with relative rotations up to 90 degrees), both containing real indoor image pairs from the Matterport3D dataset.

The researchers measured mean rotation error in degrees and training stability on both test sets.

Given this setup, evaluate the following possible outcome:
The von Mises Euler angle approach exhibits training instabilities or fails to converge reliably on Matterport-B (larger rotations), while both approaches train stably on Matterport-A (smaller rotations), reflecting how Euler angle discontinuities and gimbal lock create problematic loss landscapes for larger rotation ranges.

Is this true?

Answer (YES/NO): YES